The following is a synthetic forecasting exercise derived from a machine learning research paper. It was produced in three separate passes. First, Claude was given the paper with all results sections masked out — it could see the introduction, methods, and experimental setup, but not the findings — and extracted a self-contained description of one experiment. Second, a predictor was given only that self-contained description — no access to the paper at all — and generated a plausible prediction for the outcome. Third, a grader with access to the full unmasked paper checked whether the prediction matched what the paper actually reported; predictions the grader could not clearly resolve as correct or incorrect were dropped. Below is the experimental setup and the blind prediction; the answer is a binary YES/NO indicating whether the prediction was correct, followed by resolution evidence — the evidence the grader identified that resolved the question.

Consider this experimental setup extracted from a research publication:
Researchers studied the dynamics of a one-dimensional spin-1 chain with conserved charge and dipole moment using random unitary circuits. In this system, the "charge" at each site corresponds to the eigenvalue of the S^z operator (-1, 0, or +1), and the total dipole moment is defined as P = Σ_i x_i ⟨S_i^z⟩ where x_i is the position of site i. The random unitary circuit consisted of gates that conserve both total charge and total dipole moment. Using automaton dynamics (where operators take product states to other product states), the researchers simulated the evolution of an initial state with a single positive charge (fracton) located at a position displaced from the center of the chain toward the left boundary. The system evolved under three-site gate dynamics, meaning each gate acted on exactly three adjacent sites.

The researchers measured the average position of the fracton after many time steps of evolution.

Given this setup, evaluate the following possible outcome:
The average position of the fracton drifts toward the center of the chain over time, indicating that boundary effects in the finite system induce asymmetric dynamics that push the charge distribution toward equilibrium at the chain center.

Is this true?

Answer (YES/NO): NO